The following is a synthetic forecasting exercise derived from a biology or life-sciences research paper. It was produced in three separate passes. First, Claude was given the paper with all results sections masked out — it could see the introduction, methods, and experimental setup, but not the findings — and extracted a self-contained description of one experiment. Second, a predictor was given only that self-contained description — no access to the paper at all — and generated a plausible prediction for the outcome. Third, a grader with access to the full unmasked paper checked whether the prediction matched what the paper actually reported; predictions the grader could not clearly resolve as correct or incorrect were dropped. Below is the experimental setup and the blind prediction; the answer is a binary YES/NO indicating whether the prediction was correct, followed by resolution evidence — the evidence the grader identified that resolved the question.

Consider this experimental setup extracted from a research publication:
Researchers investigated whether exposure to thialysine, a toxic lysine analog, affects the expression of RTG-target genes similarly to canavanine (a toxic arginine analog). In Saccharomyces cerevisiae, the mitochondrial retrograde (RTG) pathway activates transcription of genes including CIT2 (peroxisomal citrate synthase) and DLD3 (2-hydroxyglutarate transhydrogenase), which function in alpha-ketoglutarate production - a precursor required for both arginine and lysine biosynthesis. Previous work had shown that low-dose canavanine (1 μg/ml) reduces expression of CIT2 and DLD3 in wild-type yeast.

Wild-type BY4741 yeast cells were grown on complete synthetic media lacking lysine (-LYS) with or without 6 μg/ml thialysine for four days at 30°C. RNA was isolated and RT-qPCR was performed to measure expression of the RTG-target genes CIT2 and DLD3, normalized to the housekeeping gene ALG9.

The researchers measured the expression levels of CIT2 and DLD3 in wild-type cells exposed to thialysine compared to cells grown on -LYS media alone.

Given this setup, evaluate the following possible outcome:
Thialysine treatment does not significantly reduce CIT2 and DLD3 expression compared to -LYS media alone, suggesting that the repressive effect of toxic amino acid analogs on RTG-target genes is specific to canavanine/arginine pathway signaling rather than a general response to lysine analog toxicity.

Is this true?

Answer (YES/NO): NO